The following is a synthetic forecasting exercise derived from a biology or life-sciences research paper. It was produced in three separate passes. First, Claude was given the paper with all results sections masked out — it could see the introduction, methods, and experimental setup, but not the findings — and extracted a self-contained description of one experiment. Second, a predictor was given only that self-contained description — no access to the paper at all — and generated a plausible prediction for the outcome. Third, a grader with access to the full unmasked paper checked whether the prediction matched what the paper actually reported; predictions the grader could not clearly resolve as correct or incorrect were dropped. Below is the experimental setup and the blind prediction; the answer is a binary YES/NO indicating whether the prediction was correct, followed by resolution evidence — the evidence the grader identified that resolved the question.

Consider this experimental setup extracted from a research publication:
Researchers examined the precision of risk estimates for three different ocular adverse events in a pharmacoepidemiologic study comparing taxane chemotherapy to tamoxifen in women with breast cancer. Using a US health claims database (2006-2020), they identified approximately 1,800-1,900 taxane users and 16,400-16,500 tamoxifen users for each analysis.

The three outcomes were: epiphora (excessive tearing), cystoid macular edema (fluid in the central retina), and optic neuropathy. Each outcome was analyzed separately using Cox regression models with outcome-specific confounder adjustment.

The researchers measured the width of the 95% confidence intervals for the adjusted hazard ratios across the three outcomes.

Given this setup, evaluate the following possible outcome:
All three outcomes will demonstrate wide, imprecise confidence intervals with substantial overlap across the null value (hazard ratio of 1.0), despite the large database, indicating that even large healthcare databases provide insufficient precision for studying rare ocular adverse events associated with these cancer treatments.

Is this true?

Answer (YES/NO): NO